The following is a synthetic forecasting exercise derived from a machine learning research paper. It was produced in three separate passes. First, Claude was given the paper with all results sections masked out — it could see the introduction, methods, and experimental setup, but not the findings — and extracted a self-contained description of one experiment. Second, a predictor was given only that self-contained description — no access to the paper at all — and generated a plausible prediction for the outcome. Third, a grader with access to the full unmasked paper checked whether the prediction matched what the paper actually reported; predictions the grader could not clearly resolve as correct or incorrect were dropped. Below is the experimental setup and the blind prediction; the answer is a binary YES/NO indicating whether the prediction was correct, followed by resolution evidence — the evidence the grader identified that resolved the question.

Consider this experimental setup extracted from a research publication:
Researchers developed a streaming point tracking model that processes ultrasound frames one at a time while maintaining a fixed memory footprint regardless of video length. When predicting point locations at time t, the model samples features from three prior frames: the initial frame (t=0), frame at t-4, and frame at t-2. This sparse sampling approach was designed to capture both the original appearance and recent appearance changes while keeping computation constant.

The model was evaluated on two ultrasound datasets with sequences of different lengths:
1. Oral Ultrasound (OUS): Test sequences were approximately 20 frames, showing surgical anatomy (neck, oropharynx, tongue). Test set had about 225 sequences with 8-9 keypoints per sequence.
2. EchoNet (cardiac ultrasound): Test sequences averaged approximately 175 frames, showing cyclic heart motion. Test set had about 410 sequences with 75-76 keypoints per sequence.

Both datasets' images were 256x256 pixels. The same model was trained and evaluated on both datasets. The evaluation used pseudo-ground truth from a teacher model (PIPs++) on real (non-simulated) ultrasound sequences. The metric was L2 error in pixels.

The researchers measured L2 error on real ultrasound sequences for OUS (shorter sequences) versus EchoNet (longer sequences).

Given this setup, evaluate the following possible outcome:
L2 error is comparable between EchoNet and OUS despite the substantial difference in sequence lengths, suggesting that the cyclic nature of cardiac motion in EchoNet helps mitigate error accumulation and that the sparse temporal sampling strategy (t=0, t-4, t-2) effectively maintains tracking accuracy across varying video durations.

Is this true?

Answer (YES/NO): NO